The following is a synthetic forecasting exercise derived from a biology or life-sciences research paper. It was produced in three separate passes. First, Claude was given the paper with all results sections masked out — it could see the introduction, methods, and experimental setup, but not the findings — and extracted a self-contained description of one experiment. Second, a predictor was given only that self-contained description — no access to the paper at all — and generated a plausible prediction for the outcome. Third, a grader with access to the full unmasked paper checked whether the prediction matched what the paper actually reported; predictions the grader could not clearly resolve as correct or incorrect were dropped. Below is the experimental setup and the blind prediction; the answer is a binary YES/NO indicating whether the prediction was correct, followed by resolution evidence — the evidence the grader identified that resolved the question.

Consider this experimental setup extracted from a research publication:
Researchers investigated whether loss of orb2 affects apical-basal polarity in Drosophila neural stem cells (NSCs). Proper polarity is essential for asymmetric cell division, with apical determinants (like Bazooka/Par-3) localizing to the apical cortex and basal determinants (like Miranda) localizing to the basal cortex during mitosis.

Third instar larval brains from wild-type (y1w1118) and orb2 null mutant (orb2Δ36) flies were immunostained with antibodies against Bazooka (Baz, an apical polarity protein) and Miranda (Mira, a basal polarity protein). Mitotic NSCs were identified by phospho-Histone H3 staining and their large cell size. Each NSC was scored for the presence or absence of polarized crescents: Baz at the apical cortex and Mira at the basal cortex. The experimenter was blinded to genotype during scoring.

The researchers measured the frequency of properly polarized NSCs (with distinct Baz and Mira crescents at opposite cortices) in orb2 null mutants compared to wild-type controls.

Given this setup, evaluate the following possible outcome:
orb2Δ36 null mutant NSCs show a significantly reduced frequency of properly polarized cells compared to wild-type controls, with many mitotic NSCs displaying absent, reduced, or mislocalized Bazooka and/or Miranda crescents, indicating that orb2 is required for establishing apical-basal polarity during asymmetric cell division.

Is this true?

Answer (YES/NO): NO